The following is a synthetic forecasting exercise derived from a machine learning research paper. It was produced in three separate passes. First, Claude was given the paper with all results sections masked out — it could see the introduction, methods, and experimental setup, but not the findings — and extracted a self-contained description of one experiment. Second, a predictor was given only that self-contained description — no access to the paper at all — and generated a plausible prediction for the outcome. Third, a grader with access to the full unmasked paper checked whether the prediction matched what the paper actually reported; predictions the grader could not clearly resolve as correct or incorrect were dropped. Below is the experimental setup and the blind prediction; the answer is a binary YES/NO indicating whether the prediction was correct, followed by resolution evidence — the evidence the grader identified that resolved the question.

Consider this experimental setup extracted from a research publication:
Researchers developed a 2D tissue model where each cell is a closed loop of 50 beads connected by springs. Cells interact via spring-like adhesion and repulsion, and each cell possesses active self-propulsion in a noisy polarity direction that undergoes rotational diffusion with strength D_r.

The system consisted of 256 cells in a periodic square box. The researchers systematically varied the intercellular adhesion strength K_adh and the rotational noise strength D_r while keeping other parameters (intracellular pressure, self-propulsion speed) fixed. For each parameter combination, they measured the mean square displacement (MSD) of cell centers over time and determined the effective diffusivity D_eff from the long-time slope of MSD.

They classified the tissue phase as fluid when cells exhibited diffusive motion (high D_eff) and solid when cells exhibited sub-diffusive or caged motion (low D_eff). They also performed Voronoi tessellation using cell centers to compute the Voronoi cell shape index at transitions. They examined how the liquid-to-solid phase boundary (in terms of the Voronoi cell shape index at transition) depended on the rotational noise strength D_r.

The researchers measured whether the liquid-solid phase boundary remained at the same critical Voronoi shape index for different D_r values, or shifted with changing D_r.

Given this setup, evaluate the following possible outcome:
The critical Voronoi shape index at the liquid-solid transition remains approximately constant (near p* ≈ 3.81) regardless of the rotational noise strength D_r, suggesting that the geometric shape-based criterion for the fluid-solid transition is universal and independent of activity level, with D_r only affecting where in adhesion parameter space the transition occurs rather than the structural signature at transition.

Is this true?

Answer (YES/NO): NO